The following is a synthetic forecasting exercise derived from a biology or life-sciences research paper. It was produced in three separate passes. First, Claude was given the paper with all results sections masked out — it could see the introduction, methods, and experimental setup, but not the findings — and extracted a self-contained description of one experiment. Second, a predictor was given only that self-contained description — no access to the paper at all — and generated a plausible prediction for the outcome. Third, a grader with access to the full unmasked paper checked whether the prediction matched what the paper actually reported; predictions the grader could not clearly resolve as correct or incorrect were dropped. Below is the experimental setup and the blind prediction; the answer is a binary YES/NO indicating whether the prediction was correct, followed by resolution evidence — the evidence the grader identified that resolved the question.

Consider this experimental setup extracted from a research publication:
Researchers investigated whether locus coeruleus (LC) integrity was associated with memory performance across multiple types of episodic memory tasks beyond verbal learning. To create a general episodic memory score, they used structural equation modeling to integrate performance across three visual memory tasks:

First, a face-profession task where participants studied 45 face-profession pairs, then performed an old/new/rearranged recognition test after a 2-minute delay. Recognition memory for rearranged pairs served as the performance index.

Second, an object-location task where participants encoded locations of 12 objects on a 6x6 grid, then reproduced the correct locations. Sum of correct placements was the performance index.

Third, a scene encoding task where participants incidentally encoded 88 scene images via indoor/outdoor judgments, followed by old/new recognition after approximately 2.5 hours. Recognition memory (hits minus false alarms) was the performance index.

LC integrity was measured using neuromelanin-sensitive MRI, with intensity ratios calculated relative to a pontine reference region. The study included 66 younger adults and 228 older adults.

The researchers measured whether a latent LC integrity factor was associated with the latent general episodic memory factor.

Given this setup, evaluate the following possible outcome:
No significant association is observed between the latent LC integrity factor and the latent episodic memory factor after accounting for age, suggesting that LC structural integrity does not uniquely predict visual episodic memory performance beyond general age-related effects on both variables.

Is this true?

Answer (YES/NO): NO